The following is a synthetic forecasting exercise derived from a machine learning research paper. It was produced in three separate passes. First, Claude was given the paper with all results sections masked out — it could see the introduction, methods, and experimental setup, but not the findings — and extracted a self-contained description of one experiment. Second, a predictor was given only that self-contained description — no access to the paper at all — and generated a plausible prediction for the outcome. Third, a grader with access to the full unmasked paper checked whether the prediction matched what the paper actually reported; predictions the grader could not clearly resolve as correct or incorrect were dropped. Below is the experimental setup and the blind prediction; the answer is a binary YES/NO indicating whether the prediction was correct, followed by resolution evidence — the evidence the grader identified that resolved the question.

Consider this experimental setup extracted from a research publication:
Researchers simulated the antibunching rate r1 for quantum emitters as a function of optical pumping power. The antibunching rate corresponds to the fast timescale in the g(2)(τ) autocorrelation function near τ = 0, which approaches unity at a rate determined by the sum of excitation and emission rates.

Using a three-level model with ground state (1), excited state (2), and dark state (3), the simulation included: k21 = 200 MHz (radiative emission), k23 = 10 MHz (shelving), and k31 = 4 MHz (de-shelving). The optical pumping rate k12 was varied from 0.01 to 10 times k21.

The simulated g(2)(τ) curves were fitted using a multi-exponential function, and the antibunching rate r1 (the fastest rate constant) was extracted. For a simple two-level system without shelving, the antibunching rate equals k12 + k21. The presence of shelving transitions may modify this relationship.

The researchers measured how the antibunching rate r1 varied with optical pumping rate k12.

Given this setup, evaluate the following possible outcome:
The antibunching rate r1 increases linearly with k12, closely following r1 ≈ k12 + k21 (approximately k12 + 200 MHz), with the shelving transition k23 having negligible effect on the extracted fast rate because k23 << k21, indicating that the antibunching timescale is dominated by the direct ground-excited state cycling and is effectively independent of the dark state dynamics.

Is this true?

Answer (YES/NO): YES